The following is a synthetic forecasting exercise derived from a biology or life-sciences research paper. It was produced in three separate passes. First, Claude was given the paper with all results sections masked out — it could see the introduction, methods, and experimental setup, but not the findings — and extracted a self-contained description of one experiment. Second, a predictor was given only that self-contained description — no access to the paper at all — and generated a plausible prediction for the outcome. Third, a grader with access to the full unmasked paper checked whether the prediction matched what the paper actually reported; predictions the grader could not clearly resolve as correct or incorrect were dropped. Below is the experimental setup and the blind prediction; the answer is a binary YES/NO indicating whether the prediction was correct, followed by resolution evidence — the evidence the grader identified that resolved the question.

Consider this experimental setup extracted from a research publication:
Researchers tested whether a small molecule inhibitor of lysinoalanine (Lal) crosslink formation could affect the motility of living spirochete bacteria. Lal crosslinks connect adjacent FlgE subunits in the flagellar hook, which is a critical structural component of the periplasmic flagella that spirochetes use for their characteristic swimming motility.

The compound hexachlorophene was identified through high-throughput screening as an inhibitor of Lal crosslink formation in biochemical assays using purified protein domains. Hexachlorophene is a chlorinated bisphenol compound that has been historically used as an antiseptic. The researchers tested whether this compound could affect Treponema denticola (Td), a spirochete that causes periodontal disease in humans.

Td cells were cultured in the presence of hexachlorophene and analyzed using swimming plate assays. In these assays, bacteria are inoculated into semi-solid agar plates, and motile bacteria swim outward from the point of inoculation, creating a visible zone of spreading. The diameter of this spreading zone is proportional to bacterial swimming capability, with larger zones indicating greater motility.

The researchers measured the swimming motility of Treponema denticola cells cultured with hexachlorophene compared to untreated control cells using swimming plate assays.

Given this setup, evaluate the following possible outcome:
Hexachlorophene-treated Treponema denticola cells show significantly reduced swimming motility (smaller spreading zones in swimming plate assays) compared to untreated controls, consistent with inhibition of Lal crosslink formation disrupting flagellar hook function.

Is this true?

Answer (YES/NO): YES